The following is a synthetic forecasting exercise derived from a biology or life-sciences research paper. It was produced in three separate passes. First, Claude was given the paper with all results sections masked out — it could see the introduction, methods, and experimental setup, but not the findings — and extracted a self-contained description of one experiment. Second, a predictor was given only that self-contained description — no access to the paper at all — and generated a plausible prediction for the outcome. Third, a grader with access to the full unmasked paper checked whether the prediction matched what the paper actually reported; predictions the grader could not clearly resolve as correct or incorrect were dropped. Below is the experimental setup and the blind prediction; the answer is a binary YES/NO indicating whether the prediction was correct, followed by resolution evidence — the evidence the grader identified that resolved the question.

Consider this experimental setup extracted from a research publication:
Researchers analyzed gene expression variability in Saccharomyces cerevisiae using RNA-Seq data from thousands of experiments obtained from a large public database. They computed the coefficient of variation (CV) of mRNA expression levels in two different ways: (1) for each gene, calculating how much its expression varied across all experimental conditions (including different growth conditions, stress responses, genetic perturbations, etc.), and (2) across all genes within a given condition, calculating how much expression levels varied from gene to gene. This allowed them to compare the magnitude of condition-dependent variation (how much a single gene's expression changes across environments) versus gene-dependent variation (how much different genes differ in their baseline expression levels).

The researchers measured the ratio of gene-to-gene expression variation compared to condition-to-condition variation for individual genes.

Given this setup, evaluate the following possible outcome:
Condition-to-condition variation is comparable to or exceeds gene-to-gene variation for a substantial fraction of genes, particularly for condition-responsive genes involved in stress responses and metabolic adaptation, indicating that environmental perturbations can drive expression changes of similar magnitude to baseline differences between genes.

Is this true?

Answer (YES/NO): NO